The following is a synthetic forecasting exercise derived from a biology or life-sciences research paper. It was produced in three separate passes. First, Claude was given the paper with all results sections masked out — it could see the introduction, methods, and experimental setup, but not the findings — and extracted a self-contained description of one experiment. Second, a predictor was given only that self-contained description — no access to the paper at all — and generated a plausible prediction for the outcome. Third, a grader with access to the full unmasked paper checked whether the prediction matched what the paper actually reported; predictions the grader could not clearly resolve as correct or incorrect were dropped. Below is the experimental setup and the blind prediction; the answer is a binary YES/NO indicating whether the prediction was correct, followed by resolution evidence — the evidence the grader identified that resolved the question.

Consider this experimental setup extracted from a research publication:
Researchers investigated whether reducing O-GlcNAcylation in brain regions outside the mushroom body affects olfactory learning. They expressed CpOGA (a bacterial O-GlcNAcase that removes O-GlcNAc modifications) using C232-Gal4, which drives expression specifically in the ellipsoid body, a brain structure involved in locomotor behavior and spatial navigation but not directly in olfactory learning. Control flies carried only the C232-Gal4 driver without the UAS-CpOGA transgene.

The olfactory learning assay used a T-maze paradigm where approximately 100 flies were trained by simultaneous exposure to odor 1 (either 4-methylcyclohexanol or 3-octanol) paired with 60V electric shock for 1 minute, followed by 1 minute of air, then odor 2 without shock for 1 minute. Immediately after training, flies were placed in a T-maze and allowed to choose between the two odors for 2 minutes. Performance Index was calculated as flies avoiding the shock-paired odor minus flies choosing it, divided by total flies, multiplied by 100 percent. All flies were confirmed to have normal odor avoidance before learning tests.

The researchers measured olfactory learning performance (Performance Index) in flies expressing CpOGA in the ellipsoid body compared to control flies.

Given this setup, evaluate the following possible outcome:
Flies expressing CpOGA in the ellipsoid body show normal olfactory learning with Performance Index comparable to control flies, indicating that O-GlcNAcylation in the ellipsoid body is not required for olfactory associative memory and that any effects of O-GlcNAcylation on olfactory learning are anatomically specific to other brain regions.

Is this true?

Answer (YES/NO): YES